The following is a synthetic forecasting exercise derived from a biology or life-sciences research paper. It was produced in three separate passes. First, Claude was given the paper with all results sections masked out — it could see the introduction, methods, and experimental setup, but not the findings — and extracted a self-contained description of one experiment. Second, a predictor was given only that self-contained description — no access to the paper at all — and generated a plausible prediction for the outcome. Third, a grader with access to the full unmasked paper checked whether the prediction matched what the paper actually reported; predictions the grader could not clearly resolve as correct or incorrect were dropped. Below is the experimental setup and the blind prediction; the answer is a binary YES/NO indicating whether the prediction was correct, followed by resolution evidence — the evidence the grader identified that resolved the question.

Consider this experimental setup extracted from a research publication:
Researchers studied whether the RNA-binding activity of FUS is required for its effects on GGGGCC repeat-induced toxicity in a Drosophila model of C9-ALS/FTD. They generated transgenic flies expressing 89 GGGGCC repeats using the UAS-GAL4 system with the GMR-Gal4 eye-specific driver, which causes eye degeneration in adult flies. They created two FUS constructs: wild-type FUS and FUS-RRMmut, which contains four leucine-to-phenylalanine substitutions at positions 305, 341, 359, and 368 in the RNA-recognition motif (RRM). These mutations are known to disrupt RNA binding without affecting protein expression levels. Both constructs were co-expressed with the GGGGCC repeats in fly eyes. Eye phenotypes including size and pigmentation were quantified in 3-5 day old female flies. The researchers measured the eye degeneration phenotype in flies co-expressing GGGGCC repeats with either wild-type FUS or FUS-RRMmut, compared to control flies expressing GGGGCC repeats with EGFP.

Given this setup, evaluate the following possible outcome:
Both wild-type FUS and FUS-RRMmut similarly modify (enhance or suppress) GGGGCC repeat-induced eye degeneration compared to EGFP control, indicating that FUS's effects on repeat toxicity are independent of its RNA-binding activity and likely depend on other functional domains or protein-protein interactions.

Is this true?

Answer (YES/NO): NO